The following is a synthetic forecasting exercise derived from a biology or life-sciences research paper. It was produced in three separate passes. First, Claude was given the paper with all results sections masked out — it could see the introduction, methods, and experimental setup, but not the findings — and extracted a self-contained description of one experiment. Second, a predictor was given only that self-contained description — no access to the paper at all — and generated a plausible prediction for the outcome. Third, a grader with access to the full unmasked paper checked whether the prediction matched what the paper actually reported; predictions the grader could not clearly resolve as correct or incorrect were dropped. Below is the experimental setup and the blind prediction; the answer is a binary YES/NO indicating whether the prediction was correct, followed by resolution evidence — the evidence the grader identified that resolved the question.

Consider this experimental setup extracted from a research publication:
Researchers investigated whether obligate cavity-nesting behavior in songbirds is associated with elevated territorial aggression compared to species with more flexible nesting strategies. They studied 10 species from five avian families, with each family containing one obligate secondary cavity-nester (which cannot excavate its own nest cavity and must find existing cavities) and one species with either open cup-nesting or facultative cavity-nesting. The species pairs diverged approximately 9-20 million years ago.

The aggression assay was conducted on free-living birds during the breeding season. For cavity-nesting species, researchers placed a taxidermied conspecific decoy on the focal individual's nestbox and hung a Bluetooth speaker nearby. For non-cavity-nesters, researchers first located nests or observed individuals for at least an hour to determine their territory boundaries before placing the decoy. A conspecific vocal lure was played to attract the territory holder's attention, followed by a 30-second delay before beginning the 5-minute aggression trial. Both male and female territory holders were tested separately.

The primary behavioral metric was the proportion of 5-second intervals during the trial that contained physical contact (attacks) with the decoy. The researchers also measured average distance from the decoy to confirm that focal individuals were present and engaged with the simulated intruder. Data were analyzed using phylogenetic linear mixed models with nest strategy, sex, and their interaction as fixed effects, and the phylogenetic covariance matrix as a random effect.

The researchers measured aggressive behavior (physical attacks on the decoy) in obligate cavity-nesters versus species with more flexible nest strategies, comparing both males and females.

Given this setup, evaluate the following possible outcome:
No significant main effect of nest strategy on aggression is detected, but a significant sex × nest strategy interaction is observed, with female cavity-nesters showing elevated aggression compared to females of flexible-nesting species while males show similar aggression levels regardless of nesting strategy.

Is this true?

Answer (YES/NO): NO